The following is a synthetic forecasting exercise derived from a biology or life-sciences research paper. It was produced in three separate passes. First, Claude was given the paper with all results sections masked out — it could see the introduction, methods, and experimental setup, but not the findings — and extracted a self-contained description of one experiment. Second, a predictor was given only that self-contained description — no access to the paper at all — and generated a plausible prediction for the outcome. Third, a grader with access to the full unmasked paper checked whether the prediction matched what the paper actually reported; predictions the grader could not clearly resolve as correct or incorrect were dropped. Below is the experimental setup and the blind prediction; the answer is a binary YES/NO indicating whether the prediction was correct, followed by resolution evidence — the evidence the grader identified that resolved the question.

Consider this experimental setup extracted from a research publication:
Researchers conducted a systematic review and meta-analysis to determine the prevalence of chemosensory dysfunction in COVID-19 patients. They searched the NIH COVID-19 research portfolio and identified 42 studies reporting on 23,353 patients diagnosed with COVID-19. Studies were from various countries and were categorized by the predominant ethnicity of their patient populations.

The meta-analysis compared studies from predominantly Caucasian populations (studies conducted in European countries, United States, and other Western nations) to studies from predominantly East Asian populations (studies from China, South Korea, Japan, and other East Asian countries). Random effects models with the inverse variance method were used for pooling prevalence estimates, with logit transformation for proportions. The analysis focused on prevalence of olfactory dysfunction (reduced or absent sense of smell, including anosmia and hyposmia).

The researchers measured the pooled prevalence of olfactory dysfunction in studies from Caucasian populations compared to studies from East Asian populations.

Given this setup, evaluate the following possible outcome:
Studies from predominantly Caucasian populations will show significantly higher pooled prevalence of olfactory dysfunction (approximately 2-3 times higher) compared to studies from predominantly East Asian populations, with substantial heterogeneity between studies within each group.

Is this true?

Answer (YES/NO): YES